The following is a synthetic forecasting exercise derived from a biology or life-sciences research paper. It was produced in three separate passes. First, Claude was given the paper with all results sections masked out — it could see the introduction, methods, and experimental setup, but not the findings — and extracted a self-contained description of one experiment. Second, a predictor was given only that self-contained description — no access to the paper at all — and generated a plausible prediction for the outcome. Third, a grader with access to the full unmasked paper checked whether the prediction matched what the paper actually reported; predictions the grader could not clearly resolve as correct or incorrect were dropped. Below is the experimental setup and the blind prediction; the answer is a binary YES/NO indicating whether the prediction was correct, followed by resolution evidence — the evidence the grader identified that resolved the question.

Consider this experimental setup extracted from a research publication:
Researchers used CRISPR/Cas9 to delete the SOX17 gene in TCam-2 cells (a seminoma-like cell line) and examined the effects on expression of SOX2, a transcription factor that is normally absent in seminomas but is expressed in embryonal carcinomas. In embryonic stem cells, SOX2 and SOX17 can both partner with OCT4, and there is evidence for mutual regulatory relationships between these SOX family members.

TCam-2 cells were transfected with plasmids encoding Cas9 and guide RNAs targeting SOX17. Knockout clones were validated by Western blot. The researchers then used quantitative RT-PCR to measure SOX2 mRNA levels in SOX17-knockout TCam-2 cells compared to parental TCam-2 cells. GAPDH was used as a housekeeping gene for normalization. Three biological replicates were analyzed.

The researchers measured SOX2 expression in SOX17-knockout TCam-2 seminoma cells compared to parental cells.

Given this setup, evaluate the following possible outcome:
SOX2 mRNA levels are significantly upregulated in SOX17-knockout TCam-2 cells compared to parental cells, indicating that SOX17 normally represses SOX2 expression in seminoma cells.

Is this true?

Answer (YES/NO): NO